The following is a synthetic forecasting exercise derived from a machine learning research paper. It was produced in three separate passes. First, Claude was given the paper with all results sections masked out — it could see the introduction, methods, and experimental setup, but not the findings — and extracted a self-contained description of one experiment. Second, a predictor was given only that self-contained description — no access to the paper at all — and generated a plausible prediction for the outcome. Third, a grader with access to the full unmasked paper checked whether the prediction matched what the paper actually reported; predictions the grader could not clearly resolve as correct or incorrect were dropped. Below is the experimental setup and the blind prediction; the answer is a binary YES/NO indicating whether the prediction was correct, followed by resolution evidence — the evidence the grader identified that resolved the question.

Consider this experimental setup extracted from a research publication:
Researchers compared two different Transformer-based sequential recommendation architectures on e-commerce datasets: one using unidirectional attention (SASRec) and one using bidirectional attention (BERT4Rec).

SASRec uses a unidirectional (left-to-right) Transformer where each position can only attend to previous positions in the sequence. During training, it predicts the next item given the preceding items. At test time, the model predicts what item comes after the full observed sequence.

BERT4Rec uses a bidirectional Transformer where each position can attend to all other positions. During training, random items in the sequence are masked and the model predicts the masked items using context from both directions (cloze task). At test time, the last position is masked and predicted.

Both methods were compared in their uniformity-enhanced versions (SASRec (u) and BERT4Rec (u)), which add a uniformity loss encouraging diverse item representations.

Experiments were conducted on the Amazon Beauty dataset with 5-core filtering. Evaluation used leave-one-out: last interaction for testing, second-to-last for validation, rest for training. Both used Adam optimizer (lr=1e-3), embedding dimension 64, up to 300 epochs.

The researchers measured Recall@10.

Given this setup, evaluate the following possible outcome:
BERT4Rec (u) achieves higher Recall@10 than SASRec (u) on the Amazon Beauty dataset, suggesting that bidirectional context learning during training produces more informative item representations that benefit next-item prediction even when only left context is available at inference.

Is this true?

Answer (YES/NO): NO